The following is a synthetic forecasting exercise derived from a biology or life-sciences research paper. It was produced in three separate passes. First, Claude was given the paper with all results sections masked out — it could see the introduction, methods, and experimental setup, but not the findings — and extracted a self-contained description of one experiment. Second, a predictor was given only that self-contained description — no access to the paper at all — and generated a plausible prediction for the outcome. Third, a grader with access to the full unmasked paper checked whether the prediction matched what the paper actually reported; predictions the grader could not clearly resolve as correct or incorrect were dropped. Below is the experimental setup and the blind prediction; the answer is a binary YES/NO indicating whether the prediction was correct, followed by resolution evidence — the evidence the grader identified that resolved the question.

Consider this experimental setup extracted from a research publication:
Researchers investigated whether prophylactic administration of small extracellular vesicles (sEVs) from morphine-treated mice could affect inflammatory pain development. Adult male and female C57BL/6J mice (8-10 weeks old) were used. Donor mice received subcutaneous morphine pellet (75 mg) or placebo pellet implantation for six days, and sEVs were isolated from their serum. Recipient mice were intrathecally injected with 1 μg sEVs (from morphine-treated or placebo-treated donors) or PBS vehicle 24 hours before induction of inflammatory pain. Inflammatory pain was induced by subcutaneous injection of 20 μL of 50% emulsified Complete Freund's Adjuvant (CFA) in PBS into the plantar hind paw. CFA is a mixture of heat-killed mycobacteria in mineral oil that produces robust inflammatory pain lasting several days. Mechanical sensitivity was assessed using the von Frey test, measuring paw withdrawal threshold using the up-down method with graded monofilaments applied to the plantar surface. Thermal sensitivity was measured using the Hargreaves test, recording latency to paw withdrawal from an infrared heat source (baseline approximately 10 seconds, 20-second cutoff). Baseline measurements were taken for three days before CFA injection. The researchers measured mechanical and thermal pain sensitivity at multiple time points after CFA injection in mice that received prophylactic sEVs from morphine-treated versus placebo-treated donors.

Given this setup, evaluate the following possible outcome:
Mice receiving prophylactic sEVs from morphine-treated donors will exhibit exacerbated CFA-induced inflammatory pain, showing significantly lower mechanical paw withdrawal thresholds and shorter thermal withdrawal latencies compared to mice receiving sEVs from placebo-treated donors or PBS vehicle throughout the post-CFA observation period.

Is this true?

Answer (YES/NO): NO